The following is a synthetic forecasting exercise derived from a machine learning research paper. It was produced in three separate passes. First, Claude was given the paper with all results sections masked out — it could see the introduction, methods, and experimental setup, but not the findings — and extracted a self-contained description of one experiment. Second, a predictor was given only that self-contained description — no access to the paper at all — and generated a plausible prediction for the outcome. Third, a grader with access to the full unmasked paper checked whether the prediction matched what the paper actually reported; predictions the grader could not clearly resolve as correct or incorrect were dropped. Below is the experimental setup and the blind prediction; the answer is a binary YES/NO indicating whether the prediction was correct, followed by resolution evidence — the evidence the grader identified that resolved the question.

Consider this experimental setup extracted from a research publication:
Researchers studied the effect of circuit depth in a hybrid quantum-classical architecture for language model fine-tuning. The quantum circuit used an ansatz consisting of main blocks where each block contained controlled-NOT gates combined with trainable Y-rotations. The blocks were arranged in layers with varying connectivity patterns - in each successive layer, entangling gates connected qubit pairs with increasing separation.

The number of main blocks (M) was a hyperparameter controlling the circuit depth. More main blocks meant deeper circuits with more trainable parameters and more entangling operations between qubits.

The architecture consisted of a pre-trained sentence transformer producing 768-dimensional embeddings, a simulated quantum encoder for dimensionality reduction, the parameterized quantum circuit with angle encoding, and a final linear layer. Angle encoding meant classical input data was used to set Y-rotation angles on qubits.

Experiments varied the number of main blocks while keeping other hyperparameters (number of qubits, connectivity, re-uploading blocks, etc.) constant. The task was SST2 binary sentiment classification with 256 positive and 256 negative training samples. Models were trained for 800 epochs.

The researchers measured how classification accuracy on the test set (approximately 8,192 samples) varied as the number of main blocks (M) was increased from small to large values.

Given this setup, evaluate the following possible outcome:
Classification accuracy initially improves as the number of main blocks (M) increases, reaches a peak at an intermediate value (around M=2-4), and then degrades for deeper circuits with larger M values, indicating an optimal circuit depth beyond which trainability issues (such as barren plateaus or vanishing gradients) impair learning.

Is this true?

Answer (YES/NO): NO